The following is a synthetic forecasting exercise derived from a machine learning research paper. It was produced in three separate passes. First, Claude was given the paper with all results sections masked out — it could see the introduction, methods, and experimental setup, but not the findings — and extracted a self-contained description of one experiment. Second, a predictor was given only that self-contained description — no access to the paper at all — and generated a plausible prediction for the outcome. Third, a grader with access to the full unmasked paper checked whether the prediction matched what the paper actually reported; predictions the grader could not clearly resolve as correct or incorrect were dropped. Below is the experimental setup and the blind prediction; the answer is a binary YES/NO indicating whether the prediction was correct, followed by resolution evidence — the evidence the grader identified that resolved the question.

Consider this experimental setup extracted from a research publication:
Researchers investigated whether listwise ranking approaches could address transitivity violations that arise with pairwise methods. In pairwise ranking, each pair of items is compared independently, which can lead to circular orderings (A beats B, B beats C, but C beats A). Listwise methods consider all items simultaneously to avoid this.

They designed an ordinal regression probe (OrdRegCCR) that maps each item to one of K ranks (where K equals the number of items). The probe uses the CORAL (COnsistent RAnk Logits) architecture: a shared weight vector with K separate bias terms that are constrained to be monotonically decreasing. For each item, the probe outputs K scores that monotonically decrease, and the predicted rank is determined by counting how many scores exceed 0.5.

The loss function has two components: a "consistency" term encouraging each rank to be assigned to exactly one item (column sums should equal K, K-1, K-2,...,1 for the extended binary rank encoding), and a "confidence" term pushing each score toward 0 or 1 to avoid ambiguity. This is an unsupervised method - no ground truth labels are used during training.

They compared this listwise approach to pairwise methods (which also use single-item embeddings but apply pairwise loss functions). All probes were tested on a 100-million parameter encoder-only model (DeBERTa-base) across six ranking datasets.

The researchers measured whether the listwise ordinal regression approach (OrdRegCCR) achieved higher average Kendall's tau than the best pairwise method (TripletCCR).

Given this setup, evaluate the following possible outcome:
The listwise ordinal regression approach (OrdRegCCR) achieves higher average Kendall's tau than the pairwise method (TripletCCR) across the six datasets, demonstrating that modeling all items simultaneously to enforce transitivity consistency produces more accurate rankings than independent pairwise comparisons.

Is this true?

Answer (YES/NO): NO